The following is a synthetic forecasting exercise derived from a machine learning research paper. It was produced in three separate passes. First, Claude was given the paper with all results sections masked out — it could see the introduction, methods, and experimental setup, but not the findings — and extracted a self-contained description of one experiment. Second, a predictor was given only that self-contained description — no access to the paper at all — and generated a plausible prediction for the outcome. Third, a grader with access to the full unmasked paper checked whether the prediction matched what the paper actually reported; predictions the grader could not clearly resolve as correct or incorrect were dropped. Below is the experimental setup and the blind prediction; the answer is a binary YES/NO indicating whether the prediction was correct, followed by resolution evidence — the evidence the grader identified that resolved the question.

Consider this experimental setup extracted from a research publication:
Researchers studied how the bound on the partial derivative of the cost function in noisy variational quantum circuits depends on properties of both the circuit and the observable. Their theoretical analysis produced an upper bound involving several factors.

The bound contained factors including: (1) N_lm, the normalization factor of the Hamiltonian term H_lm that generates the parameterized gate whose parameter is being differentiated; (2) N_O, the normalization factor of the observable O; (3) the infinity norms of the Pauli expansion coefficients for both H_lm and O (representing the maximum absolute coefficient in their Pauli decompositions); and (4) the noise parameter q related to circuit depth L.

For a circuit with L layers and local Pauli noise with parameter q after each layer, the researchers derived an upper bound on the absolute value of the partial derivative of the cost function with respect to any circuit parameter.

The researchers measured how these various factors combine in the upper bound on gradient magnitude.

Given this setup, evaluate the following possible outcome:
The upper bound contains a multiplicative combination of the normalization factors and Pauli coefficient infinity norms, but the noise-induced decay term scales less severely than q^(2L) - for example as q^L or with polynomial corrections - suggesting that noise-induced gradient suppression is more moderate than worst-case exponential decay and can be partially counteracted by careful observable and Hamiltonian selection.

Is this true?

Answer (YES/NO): NO